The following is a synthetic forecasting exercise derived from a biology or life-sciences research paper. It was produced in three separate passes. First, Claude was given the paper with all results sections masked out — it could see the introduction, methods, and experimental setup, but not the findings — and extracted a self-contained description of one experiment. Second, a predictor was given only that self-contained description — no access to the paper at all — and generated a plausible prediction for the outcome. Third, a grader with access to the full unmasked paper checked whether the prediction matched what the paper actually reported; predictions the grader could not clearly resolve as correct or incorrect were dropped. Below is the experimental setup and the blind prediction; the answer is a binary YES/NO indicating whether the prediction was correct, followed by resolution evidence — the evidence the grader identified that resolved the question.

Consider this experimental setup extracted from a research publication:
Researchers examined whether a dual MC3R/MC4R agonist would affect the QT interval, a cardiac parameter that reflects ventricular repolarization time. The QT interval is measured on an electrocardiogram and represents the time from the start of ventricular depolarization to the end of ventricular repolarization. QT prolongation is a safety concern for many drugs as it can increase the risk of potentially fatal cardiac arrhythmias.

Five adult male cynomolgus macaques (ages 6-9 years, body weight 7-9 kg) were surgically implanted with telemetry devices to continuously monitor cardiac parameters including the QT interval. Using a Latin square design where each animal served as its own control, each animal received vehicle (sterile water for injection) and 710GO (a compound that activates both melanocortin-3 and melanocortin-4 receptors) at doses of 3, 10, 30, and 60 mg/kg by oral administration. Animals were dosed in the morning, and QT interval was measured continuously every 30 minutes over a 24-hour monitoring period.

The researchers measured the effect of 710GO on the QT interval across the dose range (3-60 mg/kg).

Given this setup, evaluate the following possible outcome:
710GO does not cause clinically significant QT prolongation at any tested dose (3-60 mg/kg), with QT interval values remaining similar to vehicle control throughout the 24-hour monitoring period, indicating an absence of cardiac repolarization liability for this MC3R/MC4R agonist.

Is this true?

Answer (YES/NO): YES